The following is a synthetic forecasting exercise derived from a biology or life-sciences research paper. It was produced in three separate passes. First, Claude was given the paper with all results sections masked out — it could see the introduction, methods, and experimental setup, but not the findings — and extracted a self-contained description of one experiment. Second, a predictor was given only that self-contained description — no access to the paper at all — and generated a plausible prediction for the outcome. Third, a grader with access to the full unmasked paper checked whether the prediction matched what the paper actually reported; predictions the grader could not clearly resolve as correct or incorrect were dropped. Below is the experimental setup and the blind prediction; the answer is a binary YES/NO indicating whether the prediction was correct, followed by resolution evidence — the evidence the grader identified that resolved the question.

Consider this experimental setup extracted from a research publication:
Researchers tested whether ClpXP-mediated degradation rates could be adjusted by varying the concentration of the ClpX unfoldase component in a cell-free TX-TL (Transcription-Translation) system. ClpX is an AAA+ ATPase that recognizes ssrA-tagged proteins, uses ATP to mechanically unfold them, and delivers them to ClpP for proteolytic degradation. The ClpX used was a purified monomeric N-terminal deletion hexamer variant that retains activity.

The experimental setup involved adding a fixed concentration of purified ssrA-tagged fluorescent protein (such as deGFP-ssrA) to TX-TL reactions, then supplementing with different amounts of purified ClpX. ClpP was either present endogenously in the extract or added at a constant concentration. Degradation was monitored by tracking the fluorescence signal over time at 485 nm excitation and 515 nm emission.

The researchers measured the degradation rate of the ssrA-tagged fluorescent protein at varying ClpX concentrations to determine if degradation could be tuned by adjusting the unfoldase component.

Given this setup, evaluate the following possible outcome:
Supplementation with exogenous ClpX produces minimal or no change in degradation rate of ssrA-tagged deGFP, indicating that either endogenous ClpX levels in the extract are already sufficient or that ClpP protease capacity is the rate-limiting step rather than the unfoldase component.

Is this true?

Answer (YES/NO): NO